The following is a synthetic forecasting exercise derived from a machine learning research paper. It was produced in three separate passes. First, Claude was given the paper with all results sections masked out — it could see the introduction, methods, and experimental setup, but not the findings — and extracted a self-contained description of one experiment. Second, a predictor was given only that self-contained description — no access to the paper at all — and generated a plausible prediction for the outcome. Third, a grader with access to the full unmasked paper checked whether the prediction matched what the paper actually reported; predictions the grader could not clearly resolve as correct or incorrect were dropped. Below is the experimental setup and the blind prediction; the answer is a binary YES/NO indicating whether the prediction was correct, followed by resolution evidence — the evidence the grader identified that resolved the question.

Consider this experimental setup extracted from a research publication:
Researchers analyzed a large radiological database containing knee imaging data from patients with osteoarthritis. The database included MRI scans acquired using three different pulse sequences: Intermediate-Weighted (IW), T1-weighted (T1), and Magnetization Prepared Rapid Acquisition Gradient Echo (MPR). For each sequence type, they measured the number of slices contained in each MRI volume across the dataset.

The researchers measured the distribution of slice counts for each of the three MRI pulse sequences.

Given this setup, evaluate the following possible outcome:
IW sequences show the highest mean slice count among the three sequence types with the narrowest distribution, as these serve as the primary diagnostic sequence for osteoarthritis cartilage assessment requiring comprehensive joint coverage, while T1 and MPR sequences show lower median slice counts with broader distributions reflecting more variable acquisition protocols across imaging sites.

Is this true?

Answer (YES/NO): NO